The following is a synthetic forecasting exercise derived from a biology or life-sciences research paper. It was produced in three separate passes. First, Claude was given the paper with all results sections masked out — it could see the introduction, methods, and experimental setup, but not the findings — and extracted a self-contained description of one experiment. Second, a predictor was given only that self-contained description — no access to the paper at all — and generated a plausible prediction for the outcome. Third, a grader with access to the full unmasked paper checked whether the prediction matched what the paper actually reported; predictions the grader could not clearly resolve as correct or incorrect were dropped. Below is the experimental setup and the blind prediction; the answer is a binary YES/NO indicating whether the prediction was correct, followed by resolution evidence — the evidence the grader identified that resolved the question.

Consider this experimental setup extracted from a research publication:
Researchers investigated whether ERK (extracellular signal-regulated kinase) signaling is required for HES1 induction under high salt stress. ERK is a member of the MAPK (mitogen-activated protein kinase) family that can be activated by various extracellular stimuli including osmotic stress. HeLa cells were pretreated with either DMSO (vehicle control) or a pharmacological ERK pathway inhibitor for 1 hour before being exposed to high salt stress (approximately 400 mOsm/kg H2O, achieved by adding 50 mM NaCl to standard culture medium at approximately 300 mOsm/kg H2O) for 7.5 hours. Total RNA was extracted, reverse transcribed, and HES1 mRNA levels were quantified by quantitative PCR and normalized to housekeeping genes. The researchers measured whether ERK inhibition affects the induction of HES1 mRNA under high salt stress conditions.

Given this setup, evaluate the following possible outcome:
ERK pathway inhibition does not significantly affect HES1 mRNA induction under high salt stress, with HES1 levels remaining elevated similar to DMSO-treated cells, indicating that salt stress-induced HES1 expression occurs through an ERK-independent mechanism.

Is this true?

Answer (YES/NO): NO